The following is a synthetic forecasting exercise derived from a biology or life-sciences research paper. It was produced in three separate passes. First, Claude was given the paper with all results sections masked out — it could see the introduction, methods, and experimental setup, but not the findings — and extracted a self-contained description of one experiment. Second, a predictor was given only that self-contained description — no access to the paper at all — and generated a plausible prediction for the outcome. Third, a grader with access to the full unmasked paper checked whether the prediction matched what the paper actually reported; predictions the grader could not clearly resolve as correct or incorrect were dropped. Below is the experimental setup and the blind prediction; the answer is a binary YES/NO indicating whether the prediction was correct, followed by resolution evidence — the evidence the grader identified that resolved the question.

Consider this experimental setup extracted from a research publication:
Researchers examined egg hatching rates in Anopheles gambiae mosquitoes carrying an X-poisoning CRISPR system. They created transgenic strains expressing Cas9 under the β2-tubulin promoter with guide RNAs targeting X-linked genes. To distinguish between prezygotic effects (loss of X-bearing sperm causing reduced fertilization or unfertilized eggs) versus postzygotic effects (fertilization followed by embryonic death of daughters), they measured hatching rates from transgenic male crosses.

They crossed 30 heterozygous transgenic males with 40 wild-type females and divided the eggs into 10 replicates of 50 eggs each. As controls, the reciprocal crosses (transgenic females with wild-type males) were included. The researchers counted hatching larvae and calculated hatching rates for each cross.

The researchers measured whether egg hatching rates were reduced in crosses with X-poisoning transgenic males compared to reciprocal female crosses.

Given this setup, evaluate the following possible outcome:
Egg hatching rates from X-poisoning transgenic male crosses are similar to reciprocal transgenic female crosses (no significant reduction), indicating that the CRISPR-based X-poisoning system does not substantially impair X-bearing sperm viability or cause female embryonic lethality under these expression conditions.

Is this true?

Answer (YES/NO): NO